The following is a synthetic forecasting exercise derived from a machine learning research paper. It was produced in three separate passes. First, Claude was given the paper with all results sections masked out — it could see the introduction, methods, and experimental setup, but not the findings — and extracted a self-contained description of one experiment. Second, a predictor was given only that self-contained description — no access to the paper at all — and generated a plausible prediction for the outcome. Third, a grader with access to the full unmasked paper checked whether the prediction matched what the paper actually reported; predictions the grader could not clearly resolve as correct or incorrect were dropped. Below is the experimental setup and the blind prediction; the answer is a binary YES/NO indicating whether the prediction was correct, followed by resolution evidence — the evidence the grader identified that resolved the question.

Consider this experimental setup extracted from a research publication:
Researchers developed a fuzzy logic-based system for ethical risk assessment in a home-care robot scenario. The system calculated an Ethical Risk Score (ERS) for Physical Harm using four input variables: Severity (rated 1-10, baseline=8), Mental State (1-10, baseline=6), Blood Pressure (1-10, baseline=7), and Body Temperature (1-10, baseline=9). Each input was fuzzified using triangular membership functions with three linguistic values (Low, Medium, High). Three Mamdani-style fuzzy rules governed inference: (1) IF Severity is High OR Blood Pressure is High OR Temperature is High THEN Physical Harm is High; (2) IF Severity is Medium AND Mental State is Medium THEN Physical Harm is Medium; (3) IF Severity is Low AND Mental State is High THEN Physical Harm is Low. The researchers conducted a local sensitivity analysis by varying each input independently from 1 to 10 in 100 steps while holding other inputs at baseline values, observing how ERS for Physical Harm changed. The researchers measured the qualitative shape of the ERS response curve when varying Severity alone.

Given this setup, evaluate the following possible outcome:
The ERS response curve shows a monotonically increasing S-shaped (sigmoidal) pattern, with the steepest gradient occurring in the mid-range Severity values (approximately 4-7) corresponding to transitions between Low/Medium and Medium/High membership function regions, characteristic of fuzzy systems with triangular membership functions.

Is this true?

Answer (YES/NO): NO